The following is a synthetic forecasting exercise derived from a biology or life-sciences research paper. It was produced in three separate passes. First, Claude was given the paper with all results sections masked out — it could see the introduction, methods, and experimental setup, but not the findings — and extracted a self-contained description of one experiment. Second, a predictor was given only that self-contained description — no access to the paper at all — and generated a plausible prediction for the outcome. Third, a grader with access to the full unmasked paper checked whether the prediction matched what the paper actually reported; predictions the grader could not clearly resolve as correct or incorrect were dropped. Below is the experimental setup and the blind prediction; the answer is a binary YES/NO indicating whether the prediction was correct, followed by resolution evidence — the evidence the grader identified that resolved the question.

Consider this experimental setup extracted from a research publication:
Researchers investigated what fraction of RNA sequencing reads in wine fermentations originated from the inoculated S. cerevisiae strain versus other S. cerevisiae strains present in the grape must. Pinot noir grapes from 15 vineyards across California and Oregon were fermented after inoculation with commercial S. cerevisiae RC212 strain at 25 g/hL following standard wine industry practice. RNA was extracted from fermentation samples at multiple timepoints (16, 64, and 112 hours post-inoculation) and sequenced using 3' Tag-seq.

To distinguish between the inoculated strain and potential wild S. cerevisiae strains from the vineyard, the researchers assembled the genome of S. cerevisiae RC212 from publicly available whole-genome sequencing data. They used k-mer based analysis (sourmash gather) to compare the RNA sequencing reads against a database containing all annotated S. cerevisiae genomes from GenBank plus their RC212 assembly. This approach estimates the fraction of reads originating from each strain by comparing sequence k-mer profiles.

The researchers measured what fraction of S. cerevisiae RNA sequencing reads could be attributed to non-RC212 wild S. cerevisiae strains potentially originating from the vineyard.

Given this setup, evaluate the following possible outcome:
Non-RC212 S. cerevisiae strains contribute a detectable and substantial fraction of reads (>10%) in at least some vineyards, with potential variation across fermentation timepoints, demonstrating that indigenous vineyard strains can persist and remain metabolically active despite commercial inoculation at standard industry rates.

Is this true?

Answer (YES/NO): NO